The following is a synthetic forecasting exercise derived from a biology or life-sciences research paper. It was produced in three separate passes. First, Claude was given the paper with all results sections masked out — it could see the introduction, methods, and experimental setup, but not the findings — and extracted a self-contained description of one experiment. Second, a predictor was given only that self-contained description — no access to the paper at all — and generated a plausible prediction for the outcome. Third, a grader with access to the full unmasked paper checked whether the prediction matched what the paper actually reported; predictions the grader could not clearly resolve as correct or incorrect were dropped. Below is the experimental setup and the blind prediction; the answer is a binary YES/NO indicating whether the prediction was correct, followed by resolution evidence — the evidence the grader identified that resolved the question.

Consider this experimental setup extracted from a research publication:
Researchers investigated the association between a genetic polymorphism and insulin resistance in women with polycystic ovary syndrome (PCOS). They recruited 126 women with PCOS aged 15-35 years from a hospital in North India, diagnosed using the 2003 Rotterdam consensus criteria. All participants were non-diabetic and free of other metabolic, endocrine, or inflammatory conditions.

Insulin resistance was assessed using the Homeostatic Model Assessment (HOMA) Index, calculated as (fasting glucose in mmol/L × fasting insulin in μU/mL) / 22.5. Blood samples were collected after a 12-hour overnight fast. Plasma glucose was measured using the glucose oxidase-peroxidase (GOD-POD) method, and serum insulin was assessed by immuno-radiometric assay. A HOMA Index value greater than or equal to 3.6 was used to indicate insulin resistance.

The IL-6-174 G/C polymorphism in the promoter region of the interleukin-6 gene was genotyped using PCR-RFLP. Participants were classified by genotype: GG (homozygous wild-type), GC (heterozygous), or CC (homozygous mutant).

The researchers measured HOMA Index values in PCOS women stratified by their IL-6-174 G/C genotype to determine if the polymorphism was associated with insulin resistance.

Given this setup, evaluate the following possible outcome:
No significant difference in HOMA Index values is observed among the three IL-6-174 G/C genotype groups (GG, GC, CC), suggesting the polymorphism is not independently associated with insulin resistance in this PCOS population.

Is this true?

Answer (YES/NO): NO